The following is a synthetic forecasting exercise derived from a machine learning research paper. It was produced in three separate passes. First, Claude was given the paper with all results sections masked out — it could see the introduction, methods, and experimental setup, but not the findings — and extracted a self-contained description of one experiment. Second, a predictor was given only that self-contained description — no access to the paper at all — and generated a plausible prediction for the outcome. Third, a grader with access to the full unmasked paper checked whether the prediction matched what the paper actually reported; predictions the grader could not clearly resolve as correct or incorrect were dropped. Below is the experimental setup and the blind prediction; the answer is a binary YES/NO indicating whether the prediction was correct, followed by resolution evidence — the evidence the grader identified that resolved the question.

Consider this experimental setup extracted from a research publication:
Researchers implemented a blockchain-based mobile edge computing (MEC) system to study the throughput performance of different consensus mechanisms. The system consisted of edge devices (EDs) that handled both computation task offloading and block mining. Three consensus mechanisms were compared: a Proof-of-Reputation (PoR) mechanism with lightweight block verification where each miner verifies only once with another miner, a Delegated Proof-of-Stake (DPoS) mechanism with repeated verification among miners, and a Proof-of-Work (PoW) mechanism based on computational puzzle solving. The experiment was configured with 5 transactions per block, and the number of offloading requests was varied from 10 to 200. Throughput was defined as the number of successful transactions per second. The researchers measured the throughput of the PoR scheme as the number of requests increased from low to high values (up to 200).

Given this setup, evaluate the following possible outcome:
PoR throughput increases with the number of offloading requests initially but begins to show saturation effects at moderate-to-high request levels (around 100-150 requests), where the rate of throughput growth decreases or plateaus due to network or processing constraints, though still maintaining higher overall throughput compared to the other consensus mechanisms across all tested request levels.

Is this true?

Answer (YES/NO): NO